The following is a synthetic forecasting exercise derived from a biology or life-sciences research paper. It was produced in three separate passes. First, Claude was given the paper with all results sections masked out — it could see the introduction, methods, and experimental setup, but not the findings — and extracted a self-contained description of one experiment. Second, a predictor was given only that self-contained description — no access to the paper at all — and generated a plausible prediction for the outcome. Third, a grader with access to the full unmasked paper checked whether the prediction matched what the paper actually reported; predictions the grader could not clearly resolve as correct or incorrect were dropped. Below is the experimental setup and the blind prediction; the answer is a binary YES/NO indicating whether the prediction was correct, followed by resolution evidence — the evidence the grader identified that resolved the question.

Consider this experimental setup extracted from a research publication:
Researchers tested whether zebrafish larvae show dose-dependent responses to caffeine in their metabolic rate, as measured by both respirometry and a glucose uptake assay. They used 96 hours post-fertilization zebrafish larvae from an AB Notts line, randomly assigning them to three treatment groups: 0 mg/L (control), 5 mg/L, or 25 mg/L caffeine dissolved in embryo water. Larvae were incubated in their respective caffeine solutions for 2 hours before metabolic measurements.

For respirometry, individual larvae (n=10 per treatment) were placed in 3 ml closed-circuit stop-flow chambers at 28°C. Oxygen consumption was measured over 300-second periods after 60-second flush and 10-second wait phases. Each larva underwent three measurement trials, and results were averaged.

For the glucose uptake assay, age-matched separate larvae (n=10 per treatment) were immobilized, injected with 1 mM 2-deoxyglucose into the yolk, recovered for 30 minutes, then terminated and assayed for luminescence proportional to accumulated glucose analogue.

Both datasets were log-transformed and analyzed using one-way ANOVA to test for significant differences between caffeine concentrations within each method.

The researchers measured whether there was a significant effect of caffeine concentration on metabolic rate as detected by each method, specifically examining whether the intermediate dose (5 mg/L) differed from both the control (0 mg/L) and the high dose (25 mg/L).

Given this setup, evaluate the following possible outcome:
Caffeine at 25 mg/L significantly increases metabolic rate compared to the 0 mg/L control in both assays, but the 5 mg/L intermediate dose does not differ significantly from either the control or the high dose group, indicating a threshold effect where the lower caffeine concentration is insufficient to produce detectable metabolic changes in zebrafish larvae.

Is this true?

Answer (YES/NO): NO